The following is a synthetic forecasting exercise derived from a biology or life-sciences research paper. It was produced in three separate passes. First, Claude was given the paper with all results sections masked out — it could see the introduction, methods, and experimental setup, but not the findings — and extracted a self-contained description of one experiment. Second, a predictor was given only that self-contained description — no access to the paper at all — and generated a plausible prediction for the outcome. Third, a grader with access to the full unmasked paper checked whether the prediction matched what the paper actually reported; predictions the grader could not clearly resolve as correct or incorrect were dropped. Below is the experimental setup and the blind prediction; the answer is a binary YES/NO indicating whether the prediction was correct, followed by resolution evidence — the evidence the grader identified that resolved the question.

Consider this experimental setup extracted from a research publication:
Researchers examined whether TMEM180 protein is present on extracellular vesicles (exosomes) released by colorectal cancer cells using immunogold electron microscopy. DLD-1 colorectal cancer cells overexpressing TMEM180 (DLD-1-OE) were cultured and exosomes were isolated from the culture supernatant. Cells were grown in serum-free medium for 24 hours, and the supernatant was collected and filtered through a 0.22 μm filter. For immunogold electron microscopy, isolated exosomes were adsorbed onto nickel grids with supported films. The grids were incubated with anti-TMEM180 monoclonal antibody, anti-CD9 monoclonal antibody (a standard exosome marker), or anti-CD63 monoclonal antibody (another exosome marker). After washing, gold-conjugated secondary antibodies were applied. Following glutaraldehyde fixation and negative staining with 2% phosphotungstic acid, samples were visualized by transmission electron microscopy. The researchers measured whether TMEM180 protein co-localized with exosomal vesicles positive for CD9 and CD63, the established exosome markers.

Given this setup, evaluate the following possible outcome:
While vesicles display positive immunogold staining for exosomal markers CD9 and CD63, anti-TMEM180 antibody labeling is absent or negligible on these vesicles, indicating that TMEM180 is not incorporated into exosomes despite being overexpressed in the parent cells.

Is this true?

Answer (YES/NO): NO